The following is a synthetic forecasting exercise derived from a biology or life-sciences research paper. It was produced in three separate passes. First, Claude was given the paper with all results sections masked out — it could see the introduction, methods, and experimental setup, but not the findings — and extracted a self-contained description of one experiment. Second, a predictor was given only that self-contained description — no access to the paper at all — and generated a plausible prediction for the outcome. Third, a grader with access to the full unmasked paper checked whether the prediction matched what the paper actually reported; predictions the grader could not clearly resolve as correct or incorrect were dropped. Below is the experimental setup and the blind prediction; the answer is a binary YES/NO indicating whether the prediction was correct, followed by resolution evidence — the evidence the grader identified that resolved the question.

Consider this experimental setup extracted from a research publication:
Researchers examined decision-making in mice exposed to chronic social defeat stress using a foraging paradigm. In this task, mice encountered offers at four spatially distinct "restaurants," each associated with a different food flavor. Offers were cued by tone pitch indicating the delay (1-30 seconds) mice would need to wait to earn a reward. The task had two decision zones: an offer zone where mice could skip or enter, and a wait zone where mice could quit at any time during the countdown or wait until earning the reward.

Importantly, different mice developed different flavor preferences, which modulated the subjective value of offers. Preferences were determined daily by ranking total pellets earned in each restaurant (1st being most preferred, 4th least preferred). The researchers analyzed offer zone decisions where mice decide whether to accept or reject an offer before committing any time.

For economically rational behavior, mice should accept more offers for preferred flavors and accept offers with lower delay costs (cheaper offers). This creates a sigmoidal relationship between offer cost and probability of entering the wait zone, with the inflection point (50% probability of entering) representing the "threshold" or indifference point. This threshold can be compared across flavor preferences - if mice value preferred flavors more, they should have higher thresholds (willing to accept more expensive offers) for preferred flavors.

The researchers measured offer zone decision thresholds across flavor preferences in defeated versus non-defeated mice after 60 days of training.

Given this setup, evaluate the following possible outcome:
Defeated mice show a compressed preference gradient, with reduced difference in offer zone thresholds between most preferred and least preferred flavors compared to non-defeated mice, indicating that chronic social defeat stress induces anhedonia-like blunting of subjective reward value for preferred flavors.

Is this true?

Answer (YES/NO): NO